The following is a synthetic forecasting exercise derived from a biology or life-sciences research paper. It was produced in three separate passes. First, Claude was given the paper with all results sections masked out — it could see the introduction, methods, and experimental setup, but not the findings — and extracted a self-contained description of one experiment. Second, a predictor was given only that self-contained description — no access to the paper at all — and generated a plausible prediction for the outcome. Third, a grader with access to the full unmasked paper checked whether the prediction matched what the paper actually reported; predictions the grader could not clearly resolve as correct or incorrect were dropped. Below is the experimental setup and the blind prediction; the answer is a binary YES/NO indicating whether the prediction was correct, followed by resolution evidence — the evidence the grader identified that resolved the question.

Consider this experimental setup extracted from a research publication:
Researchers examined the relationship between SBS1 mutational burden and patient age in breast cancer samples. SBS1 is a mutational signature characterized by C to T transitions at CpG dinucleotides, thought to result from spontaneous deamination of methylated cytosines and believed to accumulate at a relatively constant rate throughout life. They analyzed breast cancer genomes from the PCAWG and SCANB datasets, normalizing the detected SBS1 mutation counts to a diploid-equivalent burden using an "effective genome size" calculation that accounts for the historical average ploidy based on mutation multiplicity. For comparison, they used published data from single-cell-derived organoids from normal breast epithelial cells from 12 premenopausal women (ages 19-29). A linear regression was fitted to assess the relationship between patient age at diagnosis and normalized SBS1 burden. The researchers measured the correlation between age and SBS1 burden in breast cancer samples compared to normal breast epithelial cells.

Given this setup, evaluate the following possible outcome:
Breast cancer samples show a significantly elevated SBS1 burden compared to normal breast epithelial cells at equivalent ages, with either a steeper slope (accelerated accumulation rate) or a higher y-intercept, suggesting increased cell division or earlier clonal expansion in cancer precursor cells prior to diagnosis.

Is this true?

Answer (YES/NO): YES